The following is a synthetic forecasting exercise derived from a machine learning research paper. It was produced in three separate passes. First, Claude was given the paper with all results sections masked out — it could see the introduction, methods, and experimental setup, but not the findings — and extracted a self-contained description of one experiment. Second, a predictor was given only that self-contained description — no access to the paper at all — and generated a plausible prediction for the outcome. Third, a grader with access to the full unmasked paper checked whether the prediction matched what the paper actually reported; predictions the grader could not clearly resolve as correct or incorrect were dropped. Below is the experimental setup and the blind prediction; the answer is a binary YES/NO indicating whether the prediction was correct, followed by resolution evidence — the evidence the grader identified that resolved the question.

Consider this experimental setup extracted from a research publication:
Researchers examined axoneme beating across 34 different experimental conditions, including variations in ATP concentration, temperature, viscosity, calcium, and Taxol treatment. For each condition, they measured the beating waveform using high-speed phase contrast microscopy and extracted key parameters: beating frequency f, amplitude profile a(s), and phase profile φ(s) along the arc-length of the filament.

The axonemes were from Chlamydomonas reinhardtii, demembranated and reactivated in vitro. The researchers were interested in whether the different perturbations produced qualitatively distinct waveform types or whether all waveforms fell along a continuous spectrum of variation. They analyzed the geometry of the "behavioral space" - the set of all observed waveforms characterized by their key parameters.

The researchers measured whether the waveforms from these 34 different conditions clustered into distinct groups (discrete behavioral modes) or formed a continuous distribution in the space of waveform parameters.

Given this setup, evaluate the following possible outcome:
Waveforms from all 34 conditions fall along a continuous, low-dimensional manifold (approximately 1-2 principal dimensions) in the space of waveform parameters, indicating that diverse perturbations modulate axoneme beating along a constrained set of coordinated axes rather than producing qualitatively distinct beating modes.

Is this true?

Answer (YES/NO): YES